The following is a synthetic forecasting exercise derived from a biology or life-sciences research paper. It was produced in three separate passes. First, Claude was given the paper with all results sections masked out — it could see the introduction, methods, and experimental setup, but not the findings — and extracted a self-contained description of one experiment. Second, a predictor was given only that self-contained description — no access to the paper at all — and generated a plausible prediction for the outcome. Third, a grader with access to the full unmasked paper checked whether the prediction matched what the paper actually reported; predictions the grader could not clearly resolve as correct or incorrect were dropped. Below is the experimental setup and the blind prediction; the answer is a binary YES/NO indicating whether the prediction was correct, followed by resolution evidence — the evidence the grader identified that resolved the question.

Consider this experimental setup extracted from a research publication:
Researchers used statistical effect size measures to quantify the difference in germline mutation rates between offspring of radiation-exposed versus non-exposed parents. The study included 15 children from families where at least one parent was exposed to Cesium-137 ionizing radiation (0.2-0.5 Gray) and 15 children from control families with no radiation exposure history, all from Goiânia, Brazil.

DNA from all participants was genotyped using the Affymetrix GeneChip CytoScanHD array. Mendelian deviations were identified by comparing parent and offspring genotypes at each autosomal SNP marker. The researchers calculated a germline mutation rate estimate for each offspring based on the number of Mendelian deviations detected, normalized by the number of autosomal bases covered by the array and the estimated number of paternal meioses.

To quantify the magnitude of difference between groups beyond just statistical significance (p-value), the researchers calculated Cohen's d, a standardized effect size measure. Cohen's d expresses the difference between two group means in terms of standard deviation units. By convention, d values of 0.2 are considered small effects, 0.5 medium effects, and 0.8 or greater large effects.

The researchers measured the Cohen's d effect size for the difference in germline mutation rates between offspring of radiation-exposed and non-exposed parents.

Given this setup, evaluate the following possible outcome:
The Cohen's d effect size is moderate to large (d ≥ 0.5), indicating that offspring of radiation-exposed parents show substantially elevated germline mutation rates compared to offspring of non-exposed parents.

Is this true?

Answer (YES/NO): YES